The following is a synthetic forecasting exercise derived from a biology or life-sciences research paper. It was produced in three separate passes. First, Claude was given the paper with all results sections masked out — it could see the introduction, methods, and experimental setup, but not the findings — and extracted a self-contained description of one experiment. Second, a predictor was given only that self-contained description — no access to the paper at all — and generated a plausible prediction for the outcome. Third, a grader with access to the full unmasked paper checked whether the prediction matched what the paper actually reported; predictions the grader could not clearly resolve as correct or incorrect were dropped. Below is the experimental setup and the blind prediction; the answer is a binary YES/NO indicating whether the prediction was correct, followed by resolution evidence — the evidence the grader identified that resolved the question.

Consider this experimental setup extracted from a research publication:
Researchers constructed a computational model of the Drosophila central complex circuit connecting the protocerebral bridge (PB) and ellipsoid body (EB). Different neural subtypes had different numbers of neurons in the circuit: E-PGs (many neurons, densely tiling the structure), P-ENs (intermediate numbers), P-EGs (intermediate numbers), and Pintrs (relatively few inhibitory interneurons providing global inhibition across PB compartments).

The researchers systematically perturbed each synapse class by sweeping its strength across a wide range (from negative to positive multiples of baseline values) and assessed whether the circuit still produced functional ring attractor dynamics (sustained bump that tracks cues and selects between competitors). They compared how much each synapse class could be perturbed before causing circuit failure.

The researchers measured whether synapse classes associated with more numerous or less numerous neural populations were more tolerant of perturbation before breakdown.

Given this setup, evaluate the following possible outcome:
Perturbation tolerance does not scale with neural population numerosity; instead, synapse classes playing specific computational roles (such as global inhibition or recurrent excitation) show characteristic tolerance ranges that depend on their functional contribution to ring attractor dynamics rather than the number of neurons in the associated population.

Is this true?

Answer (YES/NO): NO